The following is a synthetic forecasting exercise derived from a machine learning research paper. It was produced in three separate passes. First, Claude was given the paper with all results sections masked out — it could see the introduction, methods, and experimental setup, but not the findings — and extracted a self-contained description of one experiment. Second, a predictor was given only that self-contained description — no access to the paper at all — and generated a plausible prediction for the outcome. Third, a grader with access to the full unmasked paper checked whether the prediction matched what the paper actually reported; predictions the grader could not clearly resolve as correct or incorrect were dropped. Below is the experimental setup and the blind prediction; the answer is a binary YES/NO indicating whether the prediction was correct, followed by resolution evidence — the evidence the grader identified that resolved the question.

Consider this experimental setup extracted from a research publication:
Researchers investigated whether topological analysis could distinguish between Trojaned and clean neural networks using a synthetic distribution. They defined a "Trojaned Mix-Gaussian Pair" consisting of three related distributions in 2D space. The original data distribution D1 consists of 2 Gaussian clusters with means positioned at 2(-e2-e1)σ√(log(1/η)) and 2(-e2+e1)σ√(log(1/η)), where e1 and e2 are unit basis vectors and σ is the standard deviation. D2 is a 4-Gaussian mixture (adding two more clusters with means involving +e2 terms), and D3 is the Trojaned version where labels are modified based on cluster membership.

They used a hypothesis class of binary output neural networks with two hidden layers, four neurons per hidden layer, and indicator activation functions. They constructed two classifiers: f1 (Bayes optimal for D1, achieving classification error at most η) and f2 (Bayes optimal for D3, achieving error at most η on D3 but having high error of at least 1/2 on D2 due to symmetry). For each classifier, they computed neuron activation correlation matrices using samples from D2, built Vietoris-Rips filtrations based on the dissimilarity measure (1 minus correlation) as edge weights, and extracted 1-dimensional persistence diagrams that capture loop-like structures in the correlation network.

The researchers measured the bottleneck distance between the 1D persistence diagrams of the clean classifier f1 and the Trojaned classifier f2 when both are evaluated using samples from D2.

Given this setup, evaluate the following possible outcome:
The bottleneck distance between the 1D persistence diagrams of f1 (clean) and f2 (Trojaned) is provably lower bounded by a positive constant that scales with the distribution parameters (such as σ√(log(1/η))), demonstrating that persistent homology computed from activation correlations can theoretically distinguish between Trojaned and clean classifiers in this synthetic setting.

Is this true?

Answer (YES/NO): NO